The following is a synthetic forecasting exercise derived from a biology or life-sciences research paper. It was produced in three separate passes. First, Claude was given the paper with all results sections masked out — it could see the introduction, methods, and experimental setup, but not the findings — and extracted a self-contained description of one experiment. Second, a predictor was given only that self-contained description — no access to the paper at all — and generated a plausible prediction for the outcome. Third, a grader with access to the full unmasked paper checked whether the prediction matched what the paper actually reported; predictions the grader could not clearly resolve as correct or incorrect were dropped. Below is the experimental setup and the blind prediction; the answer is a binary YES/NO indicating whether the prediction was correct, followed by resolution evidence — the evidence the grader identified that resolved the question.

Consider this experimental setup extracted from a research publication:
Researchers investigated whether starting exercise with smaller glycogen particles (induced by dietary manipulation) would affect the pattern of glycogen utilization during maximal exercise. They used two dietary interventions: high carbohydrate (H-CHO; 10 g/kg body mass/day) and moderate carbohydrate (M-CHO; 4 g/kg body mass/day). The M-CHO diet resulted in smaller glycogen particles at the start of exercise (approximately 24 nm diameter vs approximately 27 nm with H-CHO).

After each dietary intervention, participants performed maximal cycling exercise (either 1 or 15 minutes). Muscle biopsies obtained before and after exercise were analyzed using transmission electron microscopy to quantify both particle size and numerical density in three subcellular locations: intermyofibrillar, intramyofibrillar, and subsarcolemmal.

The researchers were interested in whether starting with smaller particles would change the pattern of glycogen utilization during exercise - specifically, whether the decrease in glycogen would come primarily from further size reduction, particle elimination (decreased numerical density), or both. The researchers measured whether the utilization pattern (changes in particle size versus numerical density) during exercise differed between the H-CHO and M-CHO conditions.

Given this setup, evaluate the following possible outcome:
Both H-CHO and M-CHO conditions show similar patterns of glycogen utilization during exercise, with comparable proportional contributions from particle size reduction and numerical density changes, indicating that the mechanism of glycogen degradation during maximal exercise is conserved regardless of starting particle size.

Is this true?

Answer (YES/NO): YES